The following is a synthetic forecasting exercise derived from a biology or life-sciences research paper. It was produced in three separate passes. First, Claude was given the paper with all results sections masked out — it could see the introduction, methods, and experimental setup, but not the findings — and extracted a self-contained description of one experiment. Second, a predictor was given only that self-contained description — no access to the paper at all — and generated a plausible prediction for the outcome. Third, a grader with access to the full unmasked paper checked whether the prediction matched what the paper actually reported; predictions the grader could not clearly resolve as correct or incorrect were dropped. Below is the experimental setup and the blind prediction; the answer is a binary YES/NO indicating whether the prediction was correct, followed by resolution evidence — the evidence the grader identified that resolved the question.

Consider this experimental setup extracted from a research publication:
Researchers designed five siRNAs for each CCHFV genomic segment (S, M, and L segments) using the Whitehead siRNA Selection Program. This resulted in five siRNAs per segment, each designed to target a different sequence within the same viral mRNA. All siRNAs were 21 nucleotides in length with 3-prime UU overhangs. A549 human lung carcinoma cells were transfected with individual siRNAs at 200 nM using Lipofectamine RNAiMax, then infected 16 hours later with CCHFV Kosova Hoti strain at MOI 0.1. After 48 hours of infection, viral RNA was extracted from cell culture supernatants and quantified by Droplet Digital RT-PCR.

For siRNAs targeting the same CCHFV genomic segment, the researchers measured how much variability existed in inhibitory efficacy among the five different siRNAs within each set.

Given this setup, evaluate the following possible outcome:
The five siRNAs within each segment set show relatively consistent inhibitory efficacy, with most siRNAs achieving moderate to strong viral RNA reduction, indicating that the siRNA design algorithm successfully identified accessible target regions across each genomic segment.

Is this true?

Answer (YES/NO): NO